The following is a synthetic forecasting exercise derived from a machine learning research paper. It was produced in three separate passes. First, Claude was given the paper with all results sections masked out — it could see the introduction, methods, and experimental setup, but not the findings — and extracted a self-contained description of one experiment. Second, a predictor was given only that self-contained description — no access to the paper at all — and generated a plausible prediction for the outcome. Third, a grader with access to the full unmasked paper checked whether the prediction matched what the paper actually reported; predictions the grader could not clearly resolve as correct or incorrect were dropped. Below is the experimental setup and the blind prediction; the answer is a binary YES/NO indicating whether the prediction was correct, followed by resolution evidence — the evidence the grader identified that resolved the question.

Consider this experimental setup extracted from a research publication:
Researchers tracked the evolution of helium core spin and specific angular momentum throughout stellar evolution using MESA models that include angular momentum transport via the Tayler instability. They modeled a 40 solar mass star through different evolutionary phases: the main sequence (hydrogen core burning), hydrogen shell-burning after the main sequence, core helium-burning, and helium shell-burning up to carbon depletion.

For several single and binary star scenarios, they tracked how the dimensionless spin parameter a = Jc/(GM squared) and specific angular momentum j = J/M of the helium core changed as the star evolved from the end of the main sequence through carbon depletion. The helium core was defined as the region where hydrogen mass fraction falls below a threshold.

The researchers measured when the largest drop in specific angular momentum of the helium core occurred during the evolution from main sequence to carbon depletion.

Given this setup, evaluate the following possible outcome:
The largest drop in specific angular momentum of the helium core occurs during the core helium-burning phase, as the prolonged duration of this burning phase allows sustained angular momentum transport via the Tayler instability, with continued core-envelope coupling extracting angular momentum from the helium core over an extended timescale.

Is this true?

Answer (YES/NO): NO